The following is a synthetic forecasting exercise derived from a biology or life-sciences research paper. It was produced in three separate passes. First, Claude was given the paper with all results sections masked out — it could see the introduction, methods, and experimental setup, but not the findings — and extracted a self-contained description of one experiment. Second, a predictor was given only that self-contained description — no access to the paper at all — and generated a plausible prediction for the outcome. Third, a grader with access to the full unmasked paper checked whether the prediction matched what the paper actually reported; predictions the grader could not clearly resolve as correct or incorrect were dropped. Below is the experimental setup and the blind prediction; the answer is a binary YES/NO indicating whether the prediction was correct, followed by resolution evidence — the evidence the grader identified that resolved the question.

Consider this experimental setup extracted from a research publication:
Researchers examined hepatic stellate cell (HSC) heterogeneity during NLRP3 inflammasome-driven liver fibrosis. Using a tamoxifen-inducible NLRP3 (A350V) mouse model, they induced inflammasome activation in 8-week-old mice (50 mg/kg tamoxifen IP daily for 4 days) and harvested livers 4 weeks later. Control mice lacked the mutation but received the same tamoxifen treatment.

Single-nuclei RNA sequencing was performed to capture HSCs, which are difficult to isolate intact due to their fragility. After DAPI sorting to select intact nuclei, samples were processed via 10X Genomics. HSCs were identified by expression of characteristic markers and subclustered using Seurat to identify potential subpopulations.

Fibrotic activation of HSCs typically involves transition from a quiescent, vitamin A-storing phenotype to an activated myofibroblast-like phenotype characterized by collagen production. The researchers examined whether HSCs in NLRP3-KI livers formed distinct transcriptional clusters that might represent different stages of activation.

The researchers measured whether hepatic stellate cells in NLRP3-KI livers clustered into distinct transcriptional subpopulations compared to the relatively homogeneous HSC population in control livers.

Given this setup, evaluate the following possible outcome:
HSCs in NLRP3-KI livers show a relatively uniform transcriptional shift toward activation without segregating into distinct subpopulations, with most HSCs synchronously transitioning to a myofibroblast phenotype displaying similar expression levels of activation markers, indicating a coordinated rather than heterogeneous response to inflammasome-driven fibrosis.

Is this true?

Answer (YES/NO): NO